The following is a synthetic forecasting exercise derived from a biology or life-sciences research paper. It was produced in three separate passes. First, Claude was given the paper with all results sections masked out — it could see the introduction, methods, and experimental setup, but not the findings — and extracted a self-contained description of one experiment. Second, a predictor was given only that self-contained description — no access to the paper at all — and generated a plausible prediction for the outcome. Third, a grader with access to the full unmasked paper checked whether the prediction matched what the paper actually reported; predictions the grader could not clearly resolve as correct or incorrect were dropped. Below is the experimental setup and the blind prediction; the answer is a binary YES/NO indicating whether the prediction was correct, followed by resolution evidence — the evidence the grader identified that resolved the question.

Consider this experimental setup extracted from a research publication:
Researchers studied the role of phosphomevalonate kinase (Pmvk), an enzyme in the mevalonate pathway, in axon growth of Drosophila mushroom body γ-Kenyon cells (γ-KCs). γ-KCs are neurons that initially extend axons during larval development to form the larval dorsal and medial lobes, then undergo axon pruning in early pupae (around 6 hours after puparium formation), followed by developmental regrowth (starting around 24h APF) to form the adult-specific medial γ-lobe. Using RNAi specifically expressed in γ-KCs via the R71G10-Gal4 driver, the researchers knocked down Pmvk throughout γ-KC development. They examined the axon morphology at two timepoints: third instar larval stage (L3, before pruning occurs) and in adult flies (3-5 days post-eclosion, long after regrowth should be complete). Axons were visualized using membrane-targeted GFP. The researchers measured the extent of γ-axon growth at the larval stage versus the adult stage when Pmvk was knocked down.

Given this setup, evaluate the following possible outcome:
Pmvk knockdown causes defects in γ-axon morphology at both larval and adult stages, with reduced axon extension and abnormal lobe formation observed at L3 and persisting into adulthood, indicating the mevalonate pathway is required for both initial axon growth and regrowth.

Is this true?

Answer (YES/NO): NO